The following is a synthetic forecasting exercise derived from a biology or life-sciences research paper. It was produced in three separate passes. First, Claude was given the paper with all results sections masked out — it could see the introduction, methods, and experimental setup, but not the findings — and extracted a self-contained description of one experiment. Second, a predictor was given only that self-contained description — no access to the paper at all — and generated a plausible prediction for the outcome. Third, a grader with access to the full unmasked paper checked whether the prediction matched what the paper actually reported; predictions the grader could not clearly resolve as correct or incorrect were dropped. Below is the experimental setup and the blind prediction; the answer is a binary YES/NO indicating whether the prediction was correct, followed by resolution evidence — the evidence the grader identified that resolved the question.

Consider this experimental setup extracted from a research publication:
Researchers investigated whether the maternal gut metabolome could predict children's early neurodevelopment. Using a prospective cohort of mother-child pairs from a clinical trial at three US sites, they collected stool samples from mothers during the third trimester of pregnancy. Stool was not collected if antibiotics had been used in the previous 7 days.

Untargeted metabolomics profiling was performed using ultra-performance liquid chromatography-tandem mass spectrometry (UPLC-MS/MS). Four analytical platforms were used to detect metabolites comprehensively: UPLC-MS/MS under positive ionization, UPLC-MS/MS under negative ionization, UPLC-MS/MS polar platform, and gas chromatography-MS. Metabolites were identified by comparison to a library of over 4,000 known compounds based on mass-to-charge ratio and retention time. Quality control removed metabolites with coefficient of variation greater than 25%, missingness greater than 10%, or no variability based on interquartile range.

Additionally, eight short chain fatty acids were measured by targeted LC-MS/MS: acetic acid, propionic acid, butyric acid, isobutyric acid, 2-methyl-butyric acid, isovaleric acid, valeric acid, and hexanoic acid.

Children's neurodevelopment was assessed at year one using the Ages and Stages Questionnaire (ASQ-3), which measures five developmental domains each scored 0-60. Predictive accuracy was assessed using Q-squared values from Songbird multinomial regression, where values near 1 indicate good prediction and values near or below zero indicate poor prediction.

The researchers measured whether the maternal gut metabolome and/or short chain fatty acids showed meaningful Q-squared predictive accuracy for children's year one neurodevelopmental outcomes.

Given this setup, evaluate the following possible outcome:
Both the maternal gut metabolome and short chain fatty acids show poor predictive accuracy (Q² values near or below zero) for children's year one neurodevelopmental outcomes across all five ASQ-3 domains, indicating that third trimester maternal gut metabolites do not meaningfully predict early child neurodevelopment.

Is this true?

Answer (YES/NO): NO